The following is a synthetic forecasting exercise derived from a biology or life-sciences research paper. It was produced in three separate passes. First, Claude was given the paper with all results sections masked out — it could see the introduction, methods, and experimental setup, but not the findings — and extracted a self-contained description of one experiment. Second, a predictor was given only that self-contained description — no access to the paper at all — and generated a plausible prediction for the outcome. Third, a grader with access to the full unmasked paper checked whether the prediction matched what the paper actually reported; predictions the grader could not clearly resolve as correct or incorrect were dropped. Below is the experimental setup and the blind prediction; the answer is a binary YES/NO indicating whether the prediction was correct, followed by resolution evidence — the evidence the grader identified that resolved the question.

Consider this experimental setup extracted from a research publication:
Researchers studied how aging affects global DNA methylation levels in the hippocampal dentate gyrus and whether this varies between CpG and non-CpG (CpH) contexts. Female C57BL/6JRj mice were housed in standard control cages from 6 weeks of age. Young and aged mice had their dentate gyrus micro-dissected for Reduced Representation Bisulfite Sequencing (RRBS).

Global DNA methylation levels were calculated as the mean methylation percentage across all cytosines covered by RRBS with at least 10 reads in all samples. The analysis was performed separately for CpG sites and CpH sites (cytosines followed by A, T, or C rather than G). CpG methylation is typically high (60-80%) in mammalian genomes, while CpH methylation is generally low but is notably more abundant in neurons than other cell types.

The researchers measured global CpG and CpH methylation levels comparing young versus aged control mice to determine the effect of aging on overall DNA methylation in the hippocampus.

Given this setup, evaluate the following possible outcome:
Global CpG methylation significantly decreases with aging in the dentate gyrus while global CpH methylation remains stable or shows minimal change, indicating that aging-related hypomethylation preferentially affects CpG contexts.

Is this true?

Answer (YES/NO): YES